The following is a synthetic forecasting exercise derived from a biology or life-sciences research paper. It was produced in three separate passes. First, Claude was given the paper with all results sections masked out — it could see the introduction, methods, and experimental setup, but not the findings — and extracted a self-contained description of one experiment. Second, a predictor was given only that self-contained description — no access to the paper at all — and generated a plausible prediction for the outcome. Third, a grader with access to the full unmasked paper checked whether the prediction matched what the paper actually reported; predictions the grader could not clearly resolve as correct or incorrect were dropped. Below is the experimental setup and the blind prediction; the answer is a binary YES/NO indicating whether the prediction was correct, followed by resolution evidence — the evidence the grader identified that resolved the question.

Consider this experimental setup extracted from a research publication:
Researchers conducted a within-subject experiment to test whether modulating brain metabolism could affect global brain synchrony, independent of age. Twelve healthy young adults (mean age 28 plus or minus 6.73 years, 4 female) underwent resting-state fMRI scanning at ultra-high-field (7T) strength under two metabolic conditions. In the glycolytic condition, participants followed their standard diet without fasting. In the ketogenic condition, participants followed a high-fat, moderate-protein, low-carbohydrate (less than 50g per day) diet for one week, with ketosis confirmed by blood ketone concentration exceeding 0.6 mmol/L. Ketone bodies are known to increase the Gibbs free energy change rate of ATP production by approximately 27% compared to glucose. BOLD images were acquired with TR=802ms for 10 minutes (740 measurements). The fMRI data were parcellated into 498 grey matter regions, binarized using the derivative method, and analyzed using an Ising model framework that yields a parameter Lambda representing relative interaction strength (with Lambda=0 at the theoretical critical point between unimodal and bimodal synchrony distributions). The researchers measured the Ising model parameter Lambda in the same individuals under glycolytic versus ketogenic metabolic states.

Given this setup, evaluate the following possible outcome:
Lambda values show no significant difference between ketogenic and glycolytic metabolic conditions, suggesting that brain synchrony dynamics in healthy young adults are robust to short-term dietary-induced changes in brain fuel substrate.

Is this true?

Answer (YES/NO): NO